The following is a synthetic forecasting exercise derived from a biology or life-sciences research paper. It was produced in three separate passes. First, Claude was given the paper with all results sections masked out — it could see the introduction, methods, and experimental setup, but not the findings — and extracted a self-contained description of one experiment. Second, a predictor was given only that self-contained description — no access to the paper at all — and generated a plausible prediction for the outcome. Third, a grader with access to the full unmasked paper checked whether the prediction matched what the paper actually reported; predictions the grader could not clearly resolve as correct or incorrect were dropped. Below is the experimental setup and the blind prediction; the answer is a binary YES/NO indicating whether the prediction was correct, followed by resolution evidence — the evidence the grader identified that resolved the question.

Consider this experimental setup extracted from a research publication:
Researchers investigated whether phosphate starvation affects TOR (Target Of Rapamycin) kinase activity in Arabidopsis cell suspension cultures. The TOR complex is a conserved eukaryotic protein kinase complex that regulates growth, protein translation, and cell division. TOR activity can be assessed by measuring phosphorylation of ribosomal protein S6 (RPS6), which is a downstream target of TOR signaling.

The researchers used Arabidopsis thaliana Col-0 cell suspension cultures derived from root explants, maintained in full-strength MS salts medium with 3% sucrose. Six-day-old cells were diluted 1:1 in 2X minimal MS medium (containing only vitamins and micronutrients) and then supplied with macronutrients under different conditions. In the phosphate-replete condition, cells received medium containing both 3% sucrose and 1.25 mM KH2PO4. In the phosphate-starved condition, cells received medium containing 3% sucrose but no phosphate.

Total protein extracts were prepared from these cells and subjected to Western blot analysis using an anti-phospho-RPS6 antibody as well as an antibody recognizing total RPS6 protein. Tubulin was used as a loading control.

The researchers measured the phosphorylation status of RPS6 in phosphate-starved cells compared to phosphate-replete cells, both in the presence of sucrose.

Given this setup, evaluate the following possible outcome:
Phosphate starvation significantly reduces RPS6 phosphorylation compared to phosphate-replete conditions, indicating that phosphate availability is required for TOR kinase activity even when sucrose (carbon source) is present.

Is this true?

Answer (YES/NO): YES